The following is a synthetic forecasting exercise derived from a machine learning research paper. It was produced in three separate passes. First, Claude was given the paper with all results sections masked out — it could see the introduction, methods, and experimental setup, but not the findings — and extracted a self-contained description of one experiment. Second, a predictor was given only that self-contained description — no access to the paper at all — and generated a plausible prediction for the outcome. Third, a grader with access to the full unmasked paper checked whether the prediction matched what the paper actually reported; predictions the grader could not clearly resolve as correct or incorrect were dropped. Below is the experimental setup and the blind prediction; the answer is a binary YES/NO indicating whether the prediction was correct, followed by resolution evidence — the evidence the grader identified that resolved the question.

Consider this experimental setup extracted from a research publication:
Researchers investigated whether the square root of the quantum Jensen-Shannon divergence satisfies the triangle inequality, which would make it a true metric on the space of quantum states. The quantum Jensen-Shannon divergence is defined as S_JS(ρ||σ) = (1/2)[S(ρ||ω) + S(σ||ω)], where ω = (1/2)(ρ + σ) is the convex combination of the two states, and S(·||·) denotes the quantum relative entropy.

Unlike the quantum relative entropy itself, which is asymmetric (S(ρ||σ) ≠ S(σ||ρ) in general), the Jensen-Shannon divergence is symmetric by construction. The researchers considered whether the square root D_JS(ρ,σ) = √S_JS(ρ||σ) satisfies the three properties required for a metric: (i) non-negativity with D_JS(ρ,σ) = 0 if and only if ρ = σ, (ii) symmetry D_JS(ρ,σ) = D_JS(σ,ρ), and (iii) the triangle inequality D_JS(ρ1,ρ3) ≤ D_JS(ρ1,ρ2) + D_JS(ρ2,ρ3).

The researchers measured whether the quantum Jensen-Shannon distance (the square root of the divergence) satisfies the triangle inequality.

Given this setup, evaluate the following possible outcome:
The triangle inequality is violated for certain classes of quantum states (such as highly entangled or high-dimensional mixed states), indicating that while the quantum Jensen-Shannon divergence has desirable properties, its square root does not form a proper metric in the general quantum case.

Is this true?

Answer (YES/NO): NO